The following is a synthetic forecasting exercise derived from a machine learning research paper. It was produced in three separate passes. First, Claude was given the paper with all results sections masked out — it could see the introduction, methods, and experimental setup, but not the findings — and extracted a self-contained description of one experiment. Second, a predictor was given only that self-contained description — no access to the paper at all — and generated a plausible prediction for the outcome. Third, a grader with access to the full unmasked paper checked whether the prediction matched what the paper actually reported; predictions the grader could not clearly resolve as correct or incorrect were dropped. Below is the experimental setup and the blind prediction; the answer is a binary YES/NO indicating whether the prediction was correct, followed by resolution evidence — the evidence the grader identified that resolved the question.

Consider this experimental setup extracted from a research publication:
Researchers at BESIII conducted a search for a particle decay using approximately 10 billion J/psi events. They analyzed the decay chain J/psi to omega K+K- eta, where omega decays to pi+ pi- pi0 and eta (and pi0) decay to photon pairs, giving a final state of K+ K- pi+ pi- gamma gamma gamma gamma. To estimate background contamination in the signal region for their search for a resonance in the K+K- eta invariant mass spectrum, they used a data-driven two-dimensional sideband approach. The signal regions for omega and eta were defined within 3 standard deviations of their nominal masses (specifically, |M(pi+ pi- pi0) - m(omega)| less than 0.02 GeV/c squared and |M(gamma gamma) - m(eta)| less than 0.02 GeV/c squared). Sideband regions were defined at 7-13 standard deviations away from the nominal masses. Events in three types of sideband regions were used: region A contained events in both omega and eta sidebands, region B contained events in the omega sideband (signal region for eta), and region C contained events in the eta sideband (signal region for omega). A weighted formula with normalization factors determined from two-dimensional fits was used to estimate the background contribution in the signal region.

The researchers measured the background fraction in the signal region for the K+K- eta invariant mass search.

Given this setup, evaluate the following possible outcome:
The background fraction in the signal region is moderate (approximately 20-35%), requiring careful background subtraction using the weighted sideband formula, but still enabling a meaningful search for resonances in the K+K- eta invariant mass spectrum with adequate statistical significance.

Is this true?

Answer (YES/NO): YES